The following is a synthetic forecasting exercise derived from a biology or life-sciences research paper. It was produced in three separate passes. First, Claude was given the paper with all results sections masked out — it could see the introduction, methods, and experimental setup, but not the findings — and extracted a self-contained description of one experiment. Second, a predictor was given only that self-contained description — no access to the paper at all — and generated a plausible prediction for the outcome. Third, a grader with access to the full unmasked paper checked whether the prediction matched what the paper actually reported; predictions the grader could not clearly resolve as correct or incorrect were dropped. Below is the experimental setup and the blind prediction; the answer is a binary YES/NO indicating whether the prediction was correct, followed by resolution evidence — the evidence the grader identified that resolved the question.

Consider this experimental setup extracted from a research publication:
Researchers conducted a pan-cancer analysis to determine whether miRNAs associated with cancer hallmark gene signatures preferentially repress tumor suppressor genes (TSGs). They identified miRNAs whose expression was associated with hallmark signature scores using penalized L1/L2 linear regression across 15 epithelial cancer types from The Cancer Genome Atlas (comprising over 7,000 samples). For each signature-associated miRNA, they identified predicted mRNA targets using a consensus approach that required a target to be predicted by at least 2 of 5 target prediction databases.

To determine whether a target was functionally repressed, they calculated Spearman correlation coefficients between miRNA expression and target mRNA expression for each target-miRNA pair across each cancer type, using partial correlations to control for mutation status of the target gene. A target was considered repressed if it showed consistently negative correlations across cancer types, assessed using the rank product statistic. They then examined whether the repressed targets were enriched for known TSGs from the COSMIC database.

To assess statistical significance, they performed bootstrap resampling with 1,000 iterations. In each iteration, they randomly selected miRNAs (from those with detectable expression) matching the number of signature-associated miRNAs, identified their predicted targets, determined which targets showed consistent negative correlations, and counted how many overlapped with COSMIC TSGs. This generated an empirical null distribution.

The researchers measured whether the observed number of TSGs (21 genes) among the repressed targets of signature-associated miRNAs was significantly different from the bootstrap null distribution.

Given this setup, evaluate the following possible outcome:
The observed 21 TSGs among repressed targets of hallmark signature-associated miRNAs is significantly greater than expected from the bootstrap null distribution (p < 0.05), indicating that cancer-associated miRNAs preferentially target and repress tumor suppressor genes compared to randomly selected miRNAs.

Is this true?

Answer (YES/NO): YES